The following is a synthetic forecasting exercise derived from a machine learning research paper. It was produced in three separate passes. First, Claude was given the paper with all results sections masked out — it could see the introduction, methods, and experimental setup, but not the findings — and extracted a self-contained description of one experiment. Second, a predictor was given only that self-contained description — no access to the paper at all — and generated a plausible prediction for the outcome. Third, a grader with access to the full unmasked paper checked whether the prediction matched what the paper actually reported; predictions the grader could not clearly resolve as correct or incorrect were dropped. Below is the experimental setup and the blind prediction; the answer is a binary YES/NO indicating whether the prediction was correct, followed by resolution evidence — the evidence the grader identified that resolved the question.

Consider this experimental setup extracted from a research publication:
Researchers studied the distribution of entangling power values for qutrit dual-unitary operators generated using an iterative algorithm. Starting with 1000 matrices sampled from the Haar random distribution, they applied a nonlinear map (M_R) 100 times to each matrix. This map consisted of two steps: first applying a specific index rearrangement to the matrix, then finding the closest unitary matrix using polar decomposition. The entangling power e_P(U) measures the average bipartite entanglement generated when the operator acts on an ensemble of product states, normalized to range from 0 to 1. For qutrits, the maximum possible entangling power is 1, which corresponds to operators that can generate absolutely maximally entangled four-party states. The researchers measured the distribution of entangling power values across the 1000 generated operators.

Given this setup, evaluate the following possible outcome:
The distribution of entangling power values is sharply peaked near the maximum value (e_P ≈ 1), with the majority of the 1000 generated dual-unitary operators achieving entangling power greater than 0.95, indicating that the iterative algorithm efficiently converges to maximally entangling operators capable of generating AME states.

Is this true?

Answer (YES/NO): NO